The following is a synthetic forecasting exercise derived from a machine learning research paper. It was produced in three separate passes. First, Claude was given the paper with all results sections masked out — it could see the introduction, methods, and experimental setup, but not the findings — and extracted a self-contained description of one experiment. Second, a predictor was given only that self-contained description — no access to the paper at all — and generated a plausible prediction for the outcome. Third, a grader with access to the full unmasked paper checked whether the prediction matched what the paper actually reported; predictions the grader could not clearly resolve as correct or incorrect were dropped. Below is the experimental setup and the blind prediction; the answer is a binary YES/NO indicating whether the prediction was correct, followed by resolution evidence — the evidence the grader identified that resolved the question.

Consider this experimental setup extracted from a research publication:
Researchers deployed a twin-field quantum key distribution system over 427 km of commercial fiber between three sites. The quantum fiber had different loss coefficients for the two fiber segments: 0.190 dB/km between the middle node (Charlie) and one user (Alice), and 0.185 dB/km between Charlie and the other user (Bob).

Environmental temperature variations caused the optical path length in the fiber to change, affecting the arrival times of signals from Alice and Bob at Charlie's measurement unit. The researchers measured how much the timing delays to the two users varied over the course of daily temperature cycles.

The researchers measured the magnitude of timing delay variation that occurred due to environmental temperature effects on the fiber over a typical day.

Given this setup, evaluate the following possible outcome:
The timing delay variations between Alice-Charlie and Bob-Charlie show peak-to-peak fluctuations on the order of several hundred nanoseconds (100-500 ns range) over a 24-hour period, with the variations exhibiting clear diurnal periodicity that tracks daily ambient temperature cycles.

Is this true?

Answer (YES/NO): NO